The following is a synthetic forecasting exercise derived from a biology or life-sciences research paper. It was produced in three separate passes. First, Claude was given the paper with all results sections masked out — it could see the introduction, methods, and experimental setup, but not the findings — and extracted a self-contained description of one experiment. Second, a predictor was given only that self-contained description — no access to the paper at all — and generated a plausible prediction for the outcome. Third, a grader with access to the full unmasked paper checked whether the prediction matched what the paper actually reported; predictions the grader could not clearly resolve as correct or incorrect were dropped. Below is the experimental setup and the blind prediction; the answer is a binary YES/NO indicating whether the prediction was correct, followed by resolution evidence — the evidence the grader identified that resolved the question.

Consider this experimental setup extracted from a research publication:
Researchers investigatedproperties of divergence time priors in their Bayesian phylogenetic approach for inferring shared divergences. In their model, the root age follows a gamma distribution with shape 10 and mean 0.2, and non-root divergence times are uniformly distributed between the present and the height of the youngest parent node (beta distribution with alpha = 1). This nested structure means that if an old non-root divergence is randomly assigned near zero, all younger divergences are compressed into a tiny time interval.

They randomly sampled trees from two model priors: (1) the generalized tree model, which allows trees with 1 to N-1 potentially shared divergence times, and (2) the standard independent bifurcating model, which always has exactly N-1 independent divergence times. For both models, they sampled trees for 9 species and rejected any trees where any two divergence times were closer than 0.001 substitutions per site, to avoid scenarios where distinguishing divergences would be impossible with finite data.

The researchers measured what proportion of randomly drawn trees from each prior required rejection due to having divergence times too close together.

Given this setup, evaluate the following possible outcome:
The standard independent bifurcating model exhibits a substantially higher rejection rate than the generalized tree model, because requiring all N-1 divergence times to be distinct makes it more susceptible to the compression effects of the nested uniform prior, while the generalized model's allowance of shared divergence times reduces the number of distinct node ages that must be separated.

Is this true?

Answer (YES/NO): YES